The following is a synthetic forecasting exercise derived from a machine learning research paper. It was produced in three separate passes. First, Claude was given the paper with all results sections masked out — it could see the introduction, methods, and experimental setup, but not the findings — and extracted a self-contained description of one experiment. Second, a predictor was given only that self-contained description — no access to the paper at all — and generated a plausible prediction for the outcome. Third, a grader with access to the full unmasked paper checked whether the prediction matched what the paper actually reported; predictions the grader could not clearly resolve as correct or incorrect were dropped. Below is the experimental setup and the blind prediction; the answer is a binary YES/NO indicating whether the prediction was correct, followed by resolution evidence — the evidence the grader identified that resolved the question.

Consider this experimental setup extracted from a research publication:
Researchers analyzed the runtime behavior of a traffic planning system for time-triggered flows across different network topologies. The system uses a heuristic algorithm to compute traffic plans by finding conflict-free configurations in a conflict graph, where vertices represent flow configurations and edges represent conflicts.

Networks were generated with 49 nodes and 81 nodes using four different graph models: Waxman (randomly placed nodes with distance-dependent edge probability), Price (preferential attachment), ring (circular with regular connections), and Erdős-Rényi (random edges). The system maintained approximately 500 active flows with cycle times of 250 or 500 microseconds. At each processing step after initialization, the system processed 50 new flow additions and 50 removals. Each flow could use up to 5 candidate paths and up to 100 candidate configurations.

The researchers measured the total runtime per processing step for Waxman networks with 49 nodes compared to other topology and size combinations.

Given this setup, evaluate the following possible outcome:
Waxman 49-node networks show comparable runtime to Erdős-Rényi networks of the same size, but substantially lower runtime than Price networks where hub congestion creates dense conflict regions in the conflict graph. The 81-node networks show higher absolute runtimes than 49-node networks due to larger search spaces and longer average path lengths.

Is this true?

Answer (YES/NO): NO